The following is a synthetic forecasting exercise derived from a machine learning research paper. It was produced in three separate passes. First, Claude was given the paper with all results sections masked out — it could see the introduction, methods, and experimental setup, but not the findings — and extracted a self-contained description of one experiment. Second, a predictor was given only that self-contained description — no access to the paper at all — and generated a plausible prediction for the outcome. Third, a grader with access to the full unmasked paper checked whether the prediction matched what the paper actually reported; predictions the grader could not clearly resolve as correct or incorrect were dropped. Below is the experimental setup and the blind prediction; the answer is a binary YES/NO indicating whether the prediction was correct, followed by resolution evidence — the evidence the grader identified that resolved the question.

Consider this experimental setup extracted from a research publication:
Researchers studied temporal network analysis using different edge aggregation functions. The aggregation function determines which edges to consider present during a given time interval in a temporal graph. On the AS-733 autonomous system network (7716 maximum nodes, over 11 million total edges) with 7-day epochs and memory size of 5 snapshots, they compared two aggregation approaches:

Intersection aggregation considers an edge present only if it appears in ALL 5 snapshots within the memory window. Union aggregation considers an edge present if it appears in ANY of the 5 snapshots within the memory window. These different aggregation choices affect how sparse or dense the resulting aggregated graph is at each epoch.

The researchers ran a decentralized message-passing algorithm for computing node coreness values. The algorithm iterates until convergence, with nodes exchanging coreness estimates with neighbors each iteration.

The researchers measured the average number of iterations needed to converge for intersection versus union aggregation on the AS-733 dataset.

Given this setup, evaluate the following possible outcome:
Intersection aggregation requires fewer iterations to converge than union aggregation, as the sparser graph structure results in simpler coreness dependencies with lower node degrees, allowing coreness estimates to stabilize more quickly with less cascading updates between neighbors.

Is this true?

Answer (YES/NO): YES